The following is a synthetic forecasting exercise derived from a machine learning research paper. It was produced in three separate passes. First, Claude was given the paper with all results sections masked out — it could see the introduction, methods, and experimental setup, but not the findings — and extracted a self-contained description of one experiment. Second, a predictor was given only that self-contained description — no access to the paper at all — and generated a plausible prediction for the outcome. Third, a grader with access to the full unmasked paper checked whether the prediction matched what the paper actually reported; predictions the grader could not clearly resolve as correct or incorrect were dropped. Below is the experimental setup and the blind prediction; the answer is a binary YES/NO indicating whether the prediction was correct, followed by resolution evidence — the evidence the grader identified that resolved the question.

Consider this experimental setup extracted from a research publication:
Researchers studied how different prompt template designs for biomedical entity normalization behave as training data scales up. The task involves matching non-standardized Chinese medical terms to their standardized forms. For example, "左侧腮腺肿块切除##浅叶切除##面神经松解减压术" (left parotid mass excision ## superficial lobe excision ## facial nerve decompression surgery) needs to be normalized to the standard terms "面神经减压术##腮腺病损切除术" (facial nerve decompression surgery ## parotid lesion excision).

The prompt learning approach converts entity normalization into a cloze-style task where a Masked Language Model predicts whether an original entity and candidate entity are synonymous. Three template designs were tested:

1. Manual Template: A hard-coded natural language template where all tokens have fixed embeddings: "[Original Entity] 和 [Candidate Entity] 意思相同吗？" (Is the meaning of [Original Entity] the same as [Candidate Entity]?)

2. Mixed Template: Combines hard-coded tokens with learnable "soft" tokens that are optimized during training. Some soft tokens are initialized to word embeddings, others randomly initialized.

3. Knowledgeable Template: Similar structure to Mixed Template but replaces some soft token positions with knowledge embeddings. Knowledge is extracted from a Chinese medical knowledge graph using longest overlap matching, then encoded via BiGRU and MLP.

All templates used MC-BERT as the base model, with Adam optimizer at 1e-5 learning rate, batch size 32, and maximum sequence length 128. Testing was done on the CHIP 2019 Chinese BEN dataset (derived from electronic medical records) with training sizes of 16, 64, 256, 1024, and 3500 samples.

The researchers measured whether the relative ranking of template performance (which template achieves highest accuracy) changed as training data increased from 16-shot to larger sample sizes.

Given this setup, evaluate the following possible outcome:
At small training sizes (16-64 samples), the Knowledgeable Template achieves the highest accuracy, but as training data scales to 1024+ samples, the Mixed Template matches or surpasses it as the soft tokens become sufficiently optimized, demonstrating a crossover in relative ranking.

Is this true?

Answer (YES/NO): NO